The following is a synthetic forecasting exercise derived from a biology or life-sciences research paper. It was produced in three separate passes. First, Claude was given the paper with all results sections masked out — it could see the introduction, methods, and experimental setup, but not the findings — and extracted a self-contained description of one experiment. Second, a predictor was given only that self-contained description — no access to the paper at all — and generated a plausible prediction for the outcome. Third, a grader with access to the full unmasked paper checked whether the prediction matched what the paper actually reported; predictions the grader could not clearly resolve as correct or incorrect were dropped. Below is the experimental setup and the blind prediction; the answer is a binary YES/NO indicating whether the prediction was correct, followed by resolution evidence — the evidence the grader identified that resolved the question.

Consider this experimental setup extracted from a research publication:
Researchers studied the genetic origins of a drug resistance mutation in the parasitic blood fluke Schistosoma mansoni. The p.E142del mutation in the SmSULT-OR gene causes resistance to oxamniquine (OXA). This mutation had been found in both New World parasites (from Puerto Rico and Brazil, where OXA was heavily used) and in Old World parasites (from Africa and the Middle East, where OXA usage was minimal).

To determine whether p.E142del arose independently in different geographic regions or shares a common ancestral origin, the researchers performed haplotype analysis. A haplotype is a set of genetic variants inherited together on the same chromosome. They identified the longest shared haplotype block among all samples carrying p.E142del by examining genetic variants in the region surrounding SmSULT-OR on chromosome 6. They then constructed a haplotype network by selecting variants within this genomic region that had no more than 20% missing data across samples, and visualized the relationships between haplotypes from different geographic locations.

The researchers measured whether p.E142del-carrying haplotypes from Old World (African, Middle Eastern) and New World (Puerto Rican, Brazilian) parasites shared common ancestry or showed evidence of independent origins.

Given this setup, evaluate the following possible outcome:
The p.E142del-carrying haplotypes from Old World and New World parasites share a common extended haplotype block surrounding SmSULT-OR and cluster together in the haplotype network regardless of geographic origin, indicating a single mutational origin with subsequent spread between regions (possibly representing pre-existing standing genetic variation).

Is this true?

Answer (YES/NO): NO